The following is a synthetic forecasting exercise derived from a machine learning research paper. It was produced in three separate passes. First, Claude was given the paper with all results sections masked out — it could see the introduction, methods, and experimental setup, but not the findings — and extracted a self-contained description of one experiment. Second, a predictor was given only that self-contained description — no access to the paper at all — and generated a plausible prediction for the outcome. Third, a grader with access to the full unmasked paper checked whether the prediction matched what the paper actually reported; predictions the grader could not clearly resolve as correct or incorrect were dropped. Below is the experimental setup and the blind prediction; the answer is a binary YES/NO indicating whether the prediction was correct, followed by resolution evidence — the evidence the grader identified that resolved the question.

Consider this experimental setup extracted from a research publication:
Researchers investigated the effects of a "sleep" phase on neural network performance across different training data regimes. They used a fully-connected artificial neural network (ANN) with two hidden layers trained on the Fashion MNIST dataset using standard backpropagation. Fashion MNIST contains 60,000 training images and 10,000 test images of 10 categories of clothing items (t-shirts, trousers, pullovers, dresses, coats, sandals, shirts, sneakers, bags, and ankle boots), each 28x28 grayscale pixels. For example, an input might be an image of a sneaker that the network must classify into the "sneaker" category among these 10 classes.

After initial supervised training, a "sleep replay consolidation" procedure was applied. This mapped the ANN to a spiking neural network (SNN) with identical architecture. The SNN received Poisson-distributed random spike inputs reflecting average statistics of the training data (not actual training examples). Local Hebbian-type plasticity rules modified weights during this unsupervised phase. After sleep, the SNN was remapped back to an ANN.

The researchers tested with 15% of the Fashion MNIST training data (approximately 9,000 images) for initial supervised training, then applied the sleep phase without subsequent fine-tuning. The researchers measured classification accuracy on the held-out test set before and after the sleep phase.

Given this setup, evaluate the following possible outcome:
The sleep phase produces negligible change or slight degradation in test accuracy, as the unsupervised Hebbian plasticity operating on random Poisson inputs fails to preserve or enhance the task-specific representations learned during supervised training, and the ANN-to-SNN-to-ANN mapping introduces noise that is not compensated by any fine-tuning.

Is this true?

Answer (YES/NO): YES